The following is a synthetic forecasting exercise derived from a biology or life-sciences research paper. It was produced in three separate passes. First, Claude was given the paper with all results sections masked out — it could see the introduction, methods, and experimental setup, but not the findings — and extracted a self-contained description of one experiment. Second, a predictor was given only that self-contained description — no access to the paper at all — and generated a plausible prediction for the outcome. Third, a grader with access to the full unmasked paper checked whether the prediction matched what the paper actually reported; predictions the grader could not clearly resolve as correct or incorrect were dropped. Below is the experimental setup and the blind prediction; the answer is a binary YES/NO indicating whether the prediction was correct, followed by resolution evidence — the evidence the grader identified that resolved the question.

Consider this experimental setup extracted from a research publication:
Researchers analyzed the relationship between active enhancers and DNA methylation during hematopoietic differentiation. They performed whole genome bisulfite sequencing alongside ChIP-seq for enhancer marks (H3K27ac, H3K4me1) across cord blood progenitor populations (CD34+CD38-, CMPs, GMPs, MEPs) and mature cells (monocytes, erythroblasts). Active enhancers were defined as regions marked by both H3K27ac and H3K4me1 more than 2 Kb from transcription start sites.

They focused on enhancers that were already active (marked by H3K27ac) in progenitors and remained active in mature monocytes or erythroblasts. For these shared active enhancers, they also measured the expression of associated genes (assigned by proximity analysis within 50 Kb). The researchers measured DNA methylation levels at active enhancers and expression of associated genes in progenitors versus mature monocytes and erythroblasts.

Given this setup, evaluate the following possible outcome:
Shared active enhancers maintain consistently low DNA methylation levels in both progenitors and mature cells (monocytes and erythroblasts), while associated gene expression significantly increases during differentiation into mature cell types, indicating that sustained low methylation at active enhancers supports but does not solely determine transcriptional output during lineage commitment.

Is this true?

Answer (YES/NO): NO